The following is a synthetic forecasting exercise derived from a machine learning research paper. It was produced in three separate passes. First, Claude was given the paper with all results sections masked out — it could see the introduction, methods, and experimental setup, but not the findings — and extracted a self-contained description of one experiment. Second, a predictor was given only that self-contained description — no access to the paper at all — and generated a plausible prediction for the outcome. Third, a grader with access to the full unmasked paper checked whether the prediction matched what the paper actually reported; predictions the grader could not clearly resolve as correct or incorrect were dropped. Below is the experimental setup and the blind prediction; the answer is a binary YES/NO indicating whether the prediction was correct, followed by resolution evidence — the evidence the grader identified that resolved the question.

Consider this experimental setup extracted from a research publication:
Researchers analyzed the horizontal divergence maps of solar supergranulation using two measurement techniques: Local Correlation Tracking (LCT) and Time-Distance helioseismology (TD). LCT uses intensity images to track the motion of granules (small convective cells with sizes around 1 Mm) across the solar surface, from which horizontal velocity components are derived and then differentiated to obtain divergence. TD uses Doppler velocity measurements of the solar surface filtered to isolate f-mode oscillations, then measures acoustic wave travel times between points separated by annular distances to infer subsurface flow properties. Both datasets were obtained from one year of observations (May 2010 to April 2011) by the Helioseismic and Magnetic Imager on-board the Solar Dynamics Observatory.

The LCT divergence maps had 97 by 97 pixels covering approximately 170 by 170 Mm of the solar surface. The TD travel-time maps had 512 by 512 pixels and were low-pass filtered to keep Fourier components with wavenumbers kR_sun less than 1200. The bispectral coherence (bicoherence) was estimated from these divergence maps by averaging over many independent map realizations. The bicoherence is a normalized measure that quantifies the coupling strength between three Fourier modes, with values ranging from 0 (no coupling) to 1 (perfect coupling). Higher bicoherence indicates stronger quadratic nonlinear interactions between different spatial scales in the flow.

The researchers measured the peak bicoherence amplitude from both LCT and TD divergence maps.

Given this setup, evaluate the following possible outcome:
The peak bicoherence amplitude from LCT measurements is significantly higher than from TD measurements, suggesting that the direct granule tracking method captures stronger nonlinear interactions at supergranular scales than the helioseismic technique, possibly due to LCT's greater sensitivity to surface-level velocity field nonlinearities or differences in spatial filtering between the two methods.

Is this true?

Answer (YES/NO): NO